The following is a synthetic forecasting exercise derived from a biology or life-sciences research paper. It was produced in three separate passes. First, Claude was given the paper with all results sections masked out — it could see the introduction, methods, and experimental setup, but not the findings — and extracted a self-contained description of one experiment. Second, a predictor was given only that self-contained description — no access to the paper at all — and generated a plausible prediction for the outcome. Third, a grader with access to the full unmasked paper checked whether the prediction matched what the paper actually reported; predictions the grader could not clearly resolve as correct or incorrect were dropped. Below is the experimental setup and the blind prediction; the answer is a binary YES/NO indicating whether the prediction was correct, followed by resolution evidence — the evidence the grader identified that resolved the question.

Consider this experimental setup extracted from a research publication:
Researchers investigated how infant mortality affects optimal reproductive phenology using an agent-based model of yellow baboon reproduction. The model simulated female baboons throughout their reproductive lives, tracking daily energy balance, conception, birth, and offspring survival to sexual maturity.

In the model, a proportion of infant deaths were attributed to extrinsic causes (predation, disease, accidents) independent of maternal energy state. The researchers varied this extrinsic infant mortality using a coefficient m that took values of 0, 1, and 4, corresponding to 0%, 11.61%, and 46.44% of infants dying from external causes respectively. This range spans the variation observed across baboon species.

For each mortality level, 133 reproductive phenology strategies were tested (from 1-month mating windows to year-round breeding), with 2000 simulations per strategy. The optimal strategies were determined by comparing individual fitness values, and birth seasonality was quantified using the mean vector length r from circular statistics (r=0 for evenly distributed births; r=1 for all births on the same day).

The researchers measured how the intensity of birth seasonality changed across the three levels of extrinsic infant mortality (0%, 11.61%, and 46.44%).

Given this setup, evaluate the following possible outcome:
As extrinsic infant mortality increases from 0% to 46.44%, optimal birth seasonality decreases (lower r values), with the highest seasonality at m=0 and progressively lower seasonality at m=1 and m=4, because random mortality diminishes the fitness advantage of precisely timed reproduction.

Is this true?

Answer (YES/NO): NO